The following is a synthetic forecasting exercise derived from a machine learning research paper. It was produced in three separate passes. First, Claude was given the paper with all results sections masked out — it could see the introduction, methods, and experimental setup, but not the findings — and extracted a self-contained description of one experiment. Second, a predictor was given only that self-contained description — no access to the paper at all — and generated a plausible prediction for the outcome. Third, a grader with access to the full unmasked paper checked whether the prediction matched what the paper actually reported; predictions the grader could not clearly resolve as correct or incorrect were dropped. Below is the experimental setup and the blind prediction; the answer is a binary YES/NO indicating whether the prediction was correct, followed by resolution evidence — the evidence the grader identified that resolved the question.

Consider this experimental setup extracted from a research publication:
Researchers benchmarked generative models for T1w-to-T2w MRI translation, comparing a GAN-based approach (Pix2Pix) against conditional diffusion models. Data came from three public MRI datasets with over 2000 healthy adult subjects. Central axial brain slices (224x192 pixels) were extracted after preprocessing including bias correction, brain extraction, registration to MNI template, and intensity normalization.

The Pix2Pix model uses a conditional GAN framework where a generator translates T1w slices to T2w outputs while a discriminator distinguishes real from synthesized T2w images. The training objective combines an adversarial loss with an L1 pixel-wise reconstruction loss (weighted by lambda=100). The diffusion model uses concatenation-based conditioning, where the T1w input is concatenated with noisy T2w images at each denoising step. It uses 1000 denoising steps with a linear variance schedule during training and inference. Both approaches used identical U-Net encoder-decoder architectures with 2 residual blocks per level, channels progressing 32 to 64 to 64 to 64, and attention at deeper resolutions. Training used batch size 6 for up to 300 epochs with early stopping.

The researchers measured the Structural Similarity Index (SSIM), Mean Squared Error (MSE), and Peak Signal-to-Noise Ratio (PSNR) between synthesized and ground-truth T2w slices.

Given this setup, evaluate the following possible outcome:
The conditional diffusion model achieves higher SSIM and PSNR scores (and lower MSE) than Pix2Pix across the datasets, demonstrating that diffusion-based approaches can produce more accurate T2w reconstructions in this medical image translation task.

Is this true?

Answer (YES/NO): NO